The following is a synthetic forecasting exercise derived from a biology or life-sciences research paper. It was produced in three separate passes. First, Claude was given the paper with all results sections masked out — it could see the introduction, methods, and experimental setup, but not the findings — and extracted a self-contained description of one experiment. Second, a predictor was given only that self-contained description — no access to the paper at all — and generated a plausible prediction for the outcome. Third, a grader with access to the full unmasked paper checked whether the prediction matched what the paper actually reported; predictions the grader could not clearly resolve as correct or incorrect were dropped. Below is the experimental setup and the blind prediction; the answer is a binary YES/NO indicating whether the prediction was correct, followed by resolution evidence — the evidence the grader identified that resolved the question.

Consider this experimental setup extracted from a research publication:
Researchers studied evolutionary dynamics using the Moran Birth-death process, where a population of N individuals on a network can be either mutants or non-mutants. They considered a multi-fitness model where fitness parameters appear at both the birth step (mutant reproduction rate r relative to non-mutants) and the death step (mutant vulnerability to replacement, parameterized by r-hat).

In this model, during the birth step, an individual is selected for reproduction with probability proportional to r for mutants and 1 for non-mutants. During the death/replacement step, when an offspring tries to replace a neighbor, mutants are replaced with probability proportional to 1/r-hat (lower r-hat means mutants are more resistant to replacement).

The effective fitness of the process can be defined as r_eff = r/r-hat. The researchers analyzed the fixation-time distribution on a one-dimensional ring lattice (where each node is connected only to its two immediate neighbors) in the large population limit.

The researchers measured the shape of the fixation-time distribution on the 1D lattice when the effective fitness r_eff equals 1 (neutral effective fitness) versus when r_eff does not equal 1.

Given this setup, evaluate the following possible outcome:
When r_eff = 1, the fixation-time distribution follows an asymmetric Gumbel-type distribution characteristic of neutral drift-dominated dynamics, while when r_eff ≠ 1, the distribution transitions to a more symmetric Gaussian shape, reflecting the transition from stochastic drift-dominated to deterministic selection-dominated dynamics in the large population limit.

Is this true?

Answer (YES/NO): NO